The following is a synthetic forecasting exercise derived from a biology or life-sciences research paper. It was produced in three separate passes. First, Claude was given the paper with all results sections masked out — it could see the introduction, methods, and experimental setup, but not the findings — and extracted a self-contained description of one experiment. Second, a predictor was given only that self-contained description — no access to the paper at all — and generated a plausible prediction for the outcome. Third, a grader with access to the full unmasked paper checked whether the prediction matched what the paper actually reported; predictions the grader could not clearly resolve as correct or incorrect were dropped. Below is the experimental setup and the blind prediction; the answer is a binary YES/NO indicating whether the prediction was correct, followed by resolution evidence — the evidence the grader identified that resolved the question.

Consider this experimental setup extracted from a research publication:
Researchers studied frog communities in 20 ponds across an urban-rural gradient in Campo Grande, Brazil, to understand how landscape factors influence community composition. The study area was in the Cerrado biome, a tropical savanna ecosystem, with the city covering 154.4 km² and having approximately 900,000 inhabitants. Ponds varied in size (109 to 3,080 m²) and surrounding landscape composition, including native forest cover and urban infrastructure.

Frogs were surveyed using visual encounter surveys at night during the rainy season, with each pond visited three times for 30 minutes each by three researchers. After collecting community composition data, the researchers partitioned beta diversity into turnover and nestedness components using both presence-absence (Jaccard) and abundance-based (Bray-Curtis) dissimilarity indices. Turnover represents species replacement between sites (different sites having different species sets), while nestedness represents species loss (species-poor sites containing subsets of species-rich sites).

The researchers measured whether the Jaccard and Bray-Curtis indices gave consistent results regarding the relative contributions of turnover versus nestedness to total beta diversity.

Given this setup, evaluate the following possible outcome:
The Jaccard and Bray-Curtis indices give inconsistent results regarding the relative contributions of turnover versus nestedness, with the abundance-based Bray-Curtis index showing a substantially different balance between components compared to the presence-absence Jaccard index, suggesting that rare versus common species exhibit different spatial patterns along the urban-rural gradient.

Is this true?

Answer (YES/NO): NO